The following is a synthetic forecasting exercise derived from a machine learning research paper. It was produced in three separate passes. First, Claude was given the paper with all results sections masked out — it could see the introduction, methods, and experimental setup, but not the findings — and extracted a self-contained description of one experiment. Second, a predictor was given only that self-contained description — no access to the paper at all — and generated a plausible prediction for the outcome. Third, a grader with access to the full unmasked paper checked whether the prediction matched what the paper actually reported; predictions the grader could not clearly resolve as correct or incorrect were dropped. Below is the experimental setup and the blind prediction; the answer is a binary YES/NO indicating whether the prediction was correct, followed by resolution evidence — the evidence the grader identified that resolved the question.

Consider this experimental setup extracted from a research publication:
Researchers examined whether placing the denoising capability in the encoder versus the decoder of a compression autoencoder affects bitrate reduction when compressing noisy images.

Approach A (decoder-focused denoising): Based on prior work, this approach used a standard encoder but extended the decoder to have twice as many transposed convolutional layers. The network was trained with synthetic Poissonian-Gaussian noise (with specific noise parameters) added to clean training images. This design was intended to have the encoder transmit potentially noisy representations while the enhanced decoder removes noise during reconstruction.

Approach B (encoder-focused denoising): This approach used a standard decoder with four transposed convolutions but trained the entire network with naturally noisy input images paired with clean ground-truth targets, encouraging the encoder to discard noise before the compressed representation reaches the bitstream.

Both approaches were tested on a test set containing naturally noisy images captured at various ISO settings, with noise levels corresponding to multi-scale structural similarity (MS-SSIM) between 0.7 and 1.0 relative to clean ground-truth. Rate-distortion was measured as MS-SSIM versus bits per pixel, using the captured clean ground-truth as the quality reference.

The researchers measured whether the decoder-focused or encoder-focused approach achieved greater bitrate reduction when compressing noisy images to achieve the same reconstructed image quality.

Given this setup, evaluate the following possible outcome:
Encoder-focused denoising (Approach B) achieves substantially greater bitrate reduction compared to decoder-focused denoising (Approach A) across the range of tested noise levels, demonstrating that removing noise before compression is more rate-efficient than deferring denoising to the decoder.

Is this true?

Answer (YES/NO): YES